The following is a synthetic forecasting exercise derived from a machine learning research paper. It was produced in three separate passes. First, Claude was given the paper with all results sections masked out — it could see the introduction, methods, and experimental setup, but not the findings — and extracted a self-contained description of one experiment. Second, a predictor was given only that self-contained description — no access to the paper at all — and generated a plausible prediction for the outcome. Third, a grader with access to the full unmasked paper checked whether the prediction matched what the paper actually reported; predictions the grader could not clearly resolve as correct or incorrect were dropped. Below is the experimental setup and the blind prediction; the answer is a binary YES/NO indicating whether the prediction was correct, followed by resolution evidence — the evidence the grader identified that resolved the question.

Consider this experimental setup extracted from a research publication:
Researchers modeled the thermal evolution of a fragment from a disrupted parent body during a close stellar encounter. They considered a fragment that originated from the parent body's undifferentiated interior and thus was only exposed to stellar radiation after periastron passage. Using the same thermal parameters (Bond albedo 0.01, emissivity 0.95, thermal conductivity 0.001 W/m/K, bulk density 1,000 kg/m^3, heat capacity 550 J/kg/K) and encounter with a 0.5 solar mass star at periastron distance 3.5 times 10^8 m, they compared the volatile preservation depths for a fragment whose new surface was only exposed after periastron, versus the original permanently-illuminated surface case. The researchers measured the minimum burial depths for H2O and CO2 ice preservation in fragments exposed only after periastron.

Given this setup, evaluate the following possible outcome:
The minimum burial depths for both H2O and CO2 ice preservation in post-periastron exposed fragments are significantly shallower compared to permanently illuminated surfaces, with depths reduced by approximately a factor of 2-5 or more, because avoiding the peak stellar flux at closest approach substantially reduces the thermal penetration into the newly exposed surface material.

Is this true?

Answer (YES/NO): YES